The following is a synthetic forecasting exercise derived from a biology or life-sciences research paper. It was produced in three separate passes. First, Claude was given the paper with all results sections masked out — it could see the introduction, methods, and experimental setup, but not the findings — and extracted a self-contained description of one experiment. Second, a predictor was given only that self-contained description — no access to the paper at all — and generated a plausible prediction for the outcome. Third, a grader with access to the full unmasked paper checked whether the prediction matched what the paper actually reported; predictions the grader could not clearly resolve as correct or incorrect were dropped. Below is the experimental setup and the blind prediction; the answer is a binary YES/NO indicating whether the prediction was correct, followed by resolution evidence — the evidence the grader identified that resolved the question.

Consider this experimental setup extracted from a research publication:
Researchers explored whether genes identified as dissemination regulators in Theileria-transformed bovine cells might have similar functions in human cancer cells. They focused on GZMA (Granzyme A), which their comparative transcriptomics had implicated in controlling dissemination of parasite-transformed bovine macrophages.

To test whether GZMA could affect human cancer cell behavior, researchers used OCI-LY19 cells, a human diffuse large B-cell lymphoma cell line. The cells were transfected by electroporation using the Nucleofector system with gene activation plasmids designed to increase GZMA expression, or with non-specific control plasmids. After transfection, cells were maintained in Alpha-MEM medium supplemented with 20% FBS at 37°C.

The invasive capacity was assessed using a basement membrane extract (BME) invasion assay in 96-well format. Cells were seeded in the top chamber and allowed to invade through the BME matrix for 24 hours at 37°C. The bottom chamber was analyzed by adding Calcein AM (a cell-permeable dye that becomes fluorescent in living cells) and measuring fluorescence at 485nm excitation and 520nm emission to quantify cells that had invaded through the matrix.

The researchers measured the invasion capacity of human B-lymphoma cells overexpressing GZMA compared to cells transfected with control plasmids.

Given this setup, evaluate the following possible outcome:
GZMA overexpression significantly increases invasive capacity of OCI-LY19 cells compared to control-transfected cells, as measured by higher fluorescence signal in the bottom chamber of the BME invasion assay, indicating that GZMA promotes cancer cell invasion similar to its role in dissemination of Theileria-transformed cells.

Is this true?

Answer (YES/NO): NO